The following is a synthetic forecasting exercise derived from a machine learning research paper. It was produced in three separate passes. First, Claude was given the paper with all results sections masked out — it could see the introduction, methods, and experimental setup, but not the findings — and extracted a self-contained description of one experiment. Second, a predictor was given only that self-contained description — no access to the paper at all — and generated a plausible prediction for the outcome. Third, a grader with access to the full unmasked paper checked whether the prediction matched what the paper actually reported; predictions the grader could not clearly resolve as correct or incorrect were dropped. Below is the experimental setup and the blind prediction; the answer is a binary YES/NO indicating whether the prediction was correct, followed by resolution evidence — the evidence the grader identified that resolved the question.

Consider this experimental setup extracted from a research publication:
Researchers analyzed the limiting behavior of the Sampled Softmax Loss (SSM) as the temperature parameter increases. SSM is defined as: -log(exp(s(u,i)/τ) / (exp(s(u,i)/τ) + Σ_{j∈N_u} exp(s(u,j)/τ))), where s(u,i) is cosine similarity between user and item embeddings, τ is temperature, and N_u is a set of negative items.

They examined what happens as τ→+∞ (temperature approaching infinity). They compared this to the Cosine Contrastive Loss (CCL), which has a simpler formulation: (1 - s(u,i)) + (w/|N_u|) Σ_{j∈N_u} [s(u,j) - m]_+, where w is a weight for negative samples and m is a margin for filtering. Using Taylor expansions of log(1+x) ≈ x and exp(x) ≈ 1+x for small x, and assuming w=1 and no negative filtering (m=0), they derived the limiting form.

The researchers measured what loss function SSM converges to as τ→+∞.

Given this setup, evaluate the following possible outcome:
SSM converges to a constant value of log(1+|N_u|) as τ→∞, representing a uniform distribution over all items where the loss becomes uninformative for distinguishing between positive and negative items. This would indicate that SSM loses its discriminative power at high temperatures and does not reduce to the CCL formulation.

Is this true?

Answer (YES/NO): NO